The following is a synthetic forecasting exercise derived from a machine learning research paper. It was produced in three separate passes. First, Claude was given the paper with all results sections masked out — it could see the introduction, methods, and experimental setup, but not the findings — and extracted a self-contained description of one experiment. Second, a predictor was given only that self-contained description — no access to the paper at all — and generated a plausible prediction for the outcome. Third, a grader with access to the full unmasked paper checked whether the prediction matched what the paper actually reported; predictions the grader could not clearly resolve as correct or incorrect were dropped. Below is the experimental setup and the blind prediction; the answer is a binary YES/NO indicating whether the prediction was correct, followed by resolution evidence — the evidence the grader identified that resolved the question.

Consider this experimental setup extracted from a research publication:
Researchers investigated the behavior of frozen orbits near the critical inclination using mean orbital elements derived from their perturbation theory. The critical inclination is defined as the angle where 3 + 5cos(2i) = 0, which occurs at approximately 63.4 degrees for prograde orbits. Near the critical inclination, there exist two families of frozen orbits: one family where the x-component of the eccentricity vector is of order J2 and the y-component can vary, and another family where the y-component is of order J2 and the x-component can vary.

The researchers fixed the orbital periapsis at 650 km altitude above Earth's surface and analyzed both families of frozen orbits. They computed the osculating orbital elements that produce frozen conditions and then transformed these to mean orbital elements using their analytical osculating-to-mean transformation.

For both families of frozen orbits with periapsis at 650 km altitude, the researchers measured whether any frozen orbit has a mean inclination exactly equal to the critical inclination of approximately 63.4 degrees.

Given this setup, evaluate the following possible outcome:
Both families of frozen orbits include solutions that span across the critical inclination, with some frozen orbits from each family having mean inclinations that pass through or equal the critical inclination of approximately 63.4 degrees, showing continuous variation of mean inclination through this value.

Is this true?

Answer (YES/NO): NO